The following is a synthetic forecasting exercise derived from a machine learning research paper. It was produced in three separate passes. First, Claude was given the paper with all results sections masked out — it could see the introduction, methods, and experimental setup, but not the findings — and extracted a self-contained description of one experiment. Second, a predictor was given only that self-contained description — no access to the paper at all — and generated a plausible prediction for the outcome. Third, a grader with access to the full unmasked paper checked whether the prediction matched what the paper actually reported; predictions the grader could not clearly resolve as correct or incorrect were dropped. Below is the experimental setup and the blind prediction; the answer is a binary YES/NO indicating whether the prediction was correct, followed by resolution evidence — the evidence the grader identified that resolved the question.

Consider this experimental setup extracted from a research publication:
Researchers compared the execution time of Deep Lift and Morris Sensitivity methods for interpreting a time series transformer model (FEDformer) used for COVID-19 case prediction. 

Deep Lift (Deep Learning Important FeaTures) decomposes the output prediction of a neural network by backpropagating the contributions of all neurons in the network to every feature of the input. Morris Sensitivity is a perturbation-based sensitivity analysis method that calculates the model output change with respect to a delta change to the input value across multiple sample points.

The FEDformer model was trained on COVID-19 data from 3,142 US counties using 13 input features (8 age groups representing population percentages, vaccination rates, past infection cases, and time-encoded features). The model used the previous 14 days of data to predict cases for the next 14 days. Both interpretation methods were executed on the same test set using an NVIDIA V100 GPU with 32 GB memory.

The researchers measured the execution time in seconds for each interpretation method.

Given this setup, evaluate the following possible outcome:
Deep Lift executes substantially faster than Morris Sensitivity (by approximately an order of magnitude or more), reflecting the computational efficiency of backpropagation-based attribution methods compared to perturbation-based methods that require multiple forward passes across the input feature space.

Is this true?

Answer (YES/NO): NO